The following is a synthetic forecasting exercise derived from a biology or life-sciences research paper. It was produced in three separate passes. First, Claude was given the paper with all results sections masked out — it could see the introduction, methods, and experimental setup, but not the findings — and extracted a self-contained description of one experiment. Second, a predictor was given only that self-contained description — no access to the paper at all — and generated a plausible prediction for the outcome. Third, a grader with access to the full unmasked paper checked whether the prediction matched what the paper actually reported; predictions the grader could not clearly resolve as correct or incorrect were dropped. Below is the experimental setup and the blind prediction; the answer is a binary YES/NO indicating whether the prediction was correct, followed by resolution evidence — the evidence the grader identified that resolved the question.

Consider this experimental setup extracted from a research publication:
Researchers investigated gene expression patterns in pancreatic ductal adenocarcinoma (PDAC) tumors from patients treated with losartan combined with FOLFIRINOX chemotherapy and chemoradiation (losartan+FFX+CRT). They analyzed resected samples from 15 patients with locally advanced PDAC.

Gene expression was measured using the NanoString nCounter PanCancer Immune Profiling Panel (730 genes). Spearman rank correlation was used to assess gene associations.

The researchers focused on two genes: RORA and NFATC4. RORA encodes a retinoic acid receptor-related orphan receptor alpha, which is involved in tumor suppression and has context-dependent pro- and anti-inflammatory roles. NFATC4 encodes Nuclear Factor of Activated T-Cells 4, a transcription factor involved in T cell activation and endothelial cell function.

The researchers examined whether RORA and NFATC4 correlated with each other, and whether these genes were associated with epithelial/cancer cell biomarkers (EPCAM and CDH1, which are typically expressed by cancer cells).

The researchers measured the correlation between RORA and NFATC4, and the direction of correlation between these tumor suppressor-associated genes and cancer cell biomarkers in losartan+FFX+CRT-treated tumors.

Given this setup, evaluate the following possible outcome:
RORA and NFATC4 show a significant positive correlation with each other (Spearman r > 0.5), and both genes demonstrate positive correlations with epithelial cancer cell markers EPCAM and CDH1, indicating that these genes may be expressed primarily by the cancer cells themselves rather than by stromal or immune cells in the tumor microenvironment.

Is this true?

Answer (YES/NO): NO